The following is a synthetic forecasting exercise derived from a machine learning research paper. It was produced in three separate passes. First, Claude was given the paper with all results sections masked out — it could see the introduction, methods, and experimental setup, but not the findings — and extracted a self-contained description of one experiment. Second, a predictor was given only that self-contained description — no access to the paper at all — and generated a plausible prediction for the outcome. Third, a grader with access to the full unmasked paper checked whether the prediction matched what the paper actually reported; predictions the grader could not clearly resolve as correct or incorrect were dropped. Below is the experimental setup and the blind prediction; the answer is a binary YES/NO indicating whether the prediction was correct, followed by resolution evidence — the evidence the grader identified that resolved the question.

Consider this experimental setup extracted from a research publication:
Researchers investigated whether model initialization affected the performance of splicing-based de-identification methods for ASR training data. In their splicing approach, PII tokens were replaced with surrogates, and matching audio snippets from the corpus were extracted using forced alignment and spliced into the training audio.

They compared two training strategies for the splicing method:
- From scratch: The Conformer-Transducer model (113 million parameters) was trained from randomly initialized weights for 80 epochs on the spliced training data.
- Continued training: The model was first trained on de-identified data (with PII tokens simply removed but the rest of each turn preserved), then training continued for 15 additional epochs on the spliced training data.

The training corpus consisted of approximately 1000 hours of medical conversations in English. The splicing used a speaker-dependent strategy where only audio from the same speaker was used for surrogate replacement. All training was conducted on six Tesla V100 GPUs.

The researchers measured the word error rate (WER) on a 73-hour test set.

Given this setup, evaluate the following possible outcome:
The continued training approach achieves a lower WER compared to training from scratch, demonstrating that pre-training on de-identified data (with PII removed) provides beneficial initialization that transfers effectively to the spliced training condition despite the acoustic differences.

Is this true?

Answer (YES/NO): YES